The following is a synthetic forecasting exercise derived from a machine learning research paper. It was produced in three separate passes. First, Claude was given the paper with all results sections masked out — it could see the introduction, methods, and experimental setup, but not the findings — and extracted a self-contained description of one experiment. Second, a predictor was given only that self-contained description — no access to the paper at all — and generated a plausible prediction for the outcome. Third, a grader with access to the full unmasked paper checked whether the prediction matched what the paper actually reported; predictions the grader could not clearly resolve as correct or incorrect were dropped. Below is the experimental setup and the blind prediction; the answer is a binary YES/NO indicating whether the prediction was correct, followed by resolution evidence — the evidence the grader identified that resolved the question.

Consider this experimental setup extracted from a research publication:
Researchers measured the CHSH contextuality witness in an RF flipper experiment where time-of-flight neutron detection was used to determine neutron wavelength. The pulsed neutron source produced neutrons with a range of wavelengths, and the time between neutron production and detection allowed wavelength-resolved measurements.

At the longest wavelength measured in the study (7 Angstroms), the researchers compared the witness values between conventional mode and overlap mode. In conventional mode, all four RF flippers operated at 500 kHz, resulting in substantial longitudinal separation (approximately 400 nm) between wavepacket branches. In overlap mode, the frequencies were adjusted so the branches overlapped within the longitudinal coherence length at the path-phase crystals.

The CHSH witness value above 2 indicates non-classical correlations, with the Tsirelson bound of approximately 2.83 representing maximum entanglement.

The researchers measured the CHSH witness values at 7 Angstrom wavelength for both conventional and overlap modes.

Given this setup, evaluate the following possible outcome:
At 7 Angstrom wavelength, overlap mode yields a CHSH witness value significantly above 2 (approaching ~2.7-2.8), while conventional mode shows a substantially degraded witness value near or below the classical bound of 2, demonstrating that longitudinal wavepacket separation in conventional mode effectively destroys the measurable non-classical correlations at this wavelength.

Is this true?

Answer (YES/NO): NO